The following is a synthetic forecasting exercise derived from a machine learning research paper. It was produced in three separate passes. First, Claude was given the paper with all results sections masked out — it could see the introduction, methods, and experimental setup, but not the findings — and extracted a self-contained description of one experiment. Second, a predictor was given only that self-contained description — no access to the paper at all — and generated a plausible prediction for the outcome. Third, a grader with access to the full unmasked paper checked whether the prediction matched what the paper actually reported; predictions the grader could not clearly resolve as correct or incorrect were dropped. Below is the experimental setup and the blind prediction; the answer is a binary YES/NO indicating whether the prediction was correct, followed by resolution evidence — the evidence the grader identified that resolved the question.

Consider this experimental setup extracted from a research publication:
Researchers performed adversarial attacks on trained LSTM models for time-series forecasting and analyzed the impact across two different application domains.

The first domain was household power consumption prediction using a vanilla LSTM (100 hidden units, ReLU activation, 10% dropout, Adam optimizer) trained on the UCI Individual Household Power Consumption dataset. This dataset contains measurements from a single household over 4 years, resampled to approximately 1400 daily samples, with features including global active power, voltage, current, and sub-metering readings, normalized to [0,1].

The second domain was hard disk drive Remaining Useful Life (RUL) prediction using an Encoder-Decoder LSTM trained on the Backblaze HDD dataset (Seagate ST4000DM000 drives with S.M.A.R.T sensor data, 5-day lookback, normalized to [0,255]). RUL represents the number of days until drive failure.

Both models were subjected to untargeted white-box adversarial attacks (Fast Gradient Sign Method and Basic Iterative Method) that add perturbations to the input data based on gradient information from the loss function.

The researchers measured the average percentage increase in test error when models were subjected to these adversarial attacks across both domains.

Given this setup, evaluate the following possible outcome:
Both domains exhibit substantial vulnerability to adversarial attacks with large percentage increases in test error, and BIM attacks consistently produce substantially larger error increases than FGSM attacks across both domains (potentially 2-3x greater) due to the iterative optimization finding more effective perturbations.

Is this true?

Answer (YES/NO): NO